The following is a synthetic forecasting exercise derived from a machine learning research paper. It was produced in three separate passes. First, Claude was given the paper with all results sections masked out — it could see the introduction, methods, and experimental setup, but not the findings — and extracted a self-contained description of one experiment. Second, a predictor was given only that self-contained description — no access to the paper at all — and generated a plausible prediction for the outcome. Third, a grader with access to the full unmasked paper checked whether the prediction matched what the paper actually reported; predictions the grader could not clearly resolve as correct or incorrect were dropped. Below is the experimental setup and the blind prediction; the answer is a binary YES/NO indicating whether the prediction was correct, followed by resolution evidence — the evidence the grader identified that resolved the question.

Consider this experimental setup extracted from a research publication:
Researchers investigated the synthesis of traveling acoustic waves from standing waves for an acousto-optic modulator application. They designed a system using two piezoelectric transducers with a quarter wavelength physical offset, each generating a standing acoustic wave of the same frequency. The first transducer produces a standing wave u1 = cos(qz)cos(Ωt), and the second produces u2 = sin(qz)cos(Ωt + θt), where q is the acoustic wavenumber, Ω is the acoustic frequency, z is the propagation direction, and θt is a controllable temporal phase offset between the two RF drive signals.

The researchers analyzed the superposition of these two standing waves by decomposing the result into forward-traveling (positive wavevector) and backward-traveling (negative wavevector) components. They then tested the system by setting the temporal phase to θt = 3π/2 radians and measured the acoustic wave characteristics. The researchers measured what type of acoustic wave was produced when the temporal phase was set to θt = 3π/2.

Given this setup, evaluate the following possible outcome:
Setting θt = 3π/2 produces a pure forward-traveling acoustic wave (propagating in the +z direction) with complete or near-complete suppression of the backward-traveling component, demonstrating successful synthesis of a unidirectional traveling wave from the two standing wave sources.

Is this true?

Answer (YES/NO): NO